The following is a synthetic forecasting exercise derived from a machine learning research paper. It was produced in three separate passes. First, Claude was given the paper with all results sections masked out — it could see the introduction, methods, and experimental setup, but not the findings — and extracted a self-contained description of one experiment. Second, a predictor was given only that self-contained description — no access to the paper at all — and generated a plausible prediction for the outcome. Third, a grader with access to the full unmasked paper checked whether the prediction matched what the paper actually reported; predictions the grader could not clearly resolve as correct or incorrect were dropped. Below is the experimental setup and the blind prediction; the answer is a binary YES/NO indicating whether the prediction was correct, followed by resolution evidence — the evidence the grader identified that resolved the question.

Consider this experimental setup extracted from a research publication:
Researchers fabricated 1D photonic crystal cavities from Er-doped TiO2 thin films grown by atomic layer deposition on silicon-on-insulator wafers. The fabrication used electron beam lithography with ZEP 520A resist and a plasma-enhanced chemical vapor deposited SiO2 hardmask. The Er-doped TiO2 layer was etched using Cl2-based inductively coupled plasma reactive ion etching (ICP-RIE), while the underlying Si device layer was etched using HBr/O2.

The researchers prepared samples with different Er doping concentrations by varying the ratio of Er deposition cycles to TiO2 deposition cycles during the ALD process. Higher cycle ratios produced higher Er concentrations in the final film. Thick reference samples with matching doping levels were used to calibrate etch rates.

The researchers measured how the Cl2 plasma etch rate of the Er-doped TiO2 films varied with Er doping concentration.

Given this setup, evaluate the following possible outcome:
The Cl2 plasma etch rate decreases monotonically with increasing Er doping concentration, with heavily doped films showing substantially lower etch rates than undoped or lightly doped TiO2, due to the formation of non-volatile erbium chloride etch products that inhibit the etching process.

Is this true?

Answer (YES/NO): NO